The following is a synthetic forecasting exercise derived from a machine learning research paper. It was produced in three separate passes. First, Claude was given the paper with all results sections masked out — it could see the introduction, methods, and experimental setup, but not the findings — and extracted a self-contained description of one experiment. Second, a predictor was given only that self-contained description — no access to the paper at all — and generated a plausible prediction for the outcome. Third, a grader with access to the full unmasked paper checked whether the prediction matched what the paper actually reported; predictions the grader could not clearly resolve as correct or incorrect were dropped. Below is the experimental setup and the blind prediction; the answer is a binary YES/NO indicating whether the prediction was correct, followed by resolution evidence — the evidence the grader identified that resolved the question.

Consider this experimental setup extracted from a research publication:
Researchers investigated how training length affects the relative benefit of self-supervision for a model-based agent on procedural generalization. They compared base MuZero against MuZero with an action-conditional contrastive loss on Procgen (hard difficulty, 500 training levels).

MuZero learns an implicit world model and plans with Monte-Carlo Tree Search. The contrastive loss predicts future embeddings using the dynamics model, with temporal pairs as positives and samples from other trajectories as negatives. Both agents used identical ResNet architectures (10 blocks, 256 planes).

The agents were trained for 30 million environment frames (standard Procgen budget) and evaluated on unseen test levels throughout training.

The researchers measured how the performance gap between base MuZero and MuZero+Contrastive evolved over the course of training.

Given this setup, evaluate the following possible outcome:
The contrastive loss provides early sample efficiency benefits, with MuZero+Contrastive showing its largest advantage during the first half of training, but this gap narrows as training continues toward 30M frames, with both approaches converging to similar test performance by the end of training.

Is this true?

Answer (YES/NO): NO